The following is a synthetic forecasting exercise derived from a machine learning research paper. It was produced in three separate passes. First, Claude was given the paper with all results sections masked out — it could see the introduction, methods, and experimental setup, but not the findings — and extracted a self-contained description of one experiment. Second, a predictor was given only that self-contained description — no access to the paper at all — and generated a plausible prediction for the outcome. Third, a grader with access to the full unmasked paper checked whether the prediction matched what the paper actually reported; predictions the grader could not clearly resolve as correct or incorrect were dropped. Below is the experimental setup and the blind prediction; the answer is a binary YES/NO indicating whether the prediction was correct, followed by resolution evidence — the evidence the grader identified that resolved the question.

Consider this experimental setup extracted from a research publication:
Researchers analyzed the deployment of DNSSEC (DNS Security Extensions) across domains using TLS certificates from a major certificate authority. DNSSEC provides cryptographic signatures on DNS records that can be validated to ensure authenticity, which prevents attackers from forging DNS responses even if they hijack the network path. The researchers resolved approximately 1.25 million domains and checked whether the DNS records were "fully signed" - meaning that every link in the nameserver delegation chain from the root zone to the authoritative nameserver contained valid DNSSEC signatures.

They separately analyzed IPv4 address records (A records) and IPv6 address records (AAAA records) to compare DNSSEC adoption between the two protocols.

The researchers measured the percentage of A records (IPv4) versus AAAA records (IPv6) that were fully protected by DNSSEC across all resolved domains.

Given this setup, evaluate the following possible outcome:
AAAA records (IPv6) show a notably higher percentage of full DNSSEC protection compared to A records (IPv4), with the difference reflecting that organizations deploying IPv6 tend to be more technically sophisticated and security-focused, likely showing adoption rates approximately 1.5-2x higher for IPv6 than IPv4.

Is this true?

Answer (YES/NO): NO